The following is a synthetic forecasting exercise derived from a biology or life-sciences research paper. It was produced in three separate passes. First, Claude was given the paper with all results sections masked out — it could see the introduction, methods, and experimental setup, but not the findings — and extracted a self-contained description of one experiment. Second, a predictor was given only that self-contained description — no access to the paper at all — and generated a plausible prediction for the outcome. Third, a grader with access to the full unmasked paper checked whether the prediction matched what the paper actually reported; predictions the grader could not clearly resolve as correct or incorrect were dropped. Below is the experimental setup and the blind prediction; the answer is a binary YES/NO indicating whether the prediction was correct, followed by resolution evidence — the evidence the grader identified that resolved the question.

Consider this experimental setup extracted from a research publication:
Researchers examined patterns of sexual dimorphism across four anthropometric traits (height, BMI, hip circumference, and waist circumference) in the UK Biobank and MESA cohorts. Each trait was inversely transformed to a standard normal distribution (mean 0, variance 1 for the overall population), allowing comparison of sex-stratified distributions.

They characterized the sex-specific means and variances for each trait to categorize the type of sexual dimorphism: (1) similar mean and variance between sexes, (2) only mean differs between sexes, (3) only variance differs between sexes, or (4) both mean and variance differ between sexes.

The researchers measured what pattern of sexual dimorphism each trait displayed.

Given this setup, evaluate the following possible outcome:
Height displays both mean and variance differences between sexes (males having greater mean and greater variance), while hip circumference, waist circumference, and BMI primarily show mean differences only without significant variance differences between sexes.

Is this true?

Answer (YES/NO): NO